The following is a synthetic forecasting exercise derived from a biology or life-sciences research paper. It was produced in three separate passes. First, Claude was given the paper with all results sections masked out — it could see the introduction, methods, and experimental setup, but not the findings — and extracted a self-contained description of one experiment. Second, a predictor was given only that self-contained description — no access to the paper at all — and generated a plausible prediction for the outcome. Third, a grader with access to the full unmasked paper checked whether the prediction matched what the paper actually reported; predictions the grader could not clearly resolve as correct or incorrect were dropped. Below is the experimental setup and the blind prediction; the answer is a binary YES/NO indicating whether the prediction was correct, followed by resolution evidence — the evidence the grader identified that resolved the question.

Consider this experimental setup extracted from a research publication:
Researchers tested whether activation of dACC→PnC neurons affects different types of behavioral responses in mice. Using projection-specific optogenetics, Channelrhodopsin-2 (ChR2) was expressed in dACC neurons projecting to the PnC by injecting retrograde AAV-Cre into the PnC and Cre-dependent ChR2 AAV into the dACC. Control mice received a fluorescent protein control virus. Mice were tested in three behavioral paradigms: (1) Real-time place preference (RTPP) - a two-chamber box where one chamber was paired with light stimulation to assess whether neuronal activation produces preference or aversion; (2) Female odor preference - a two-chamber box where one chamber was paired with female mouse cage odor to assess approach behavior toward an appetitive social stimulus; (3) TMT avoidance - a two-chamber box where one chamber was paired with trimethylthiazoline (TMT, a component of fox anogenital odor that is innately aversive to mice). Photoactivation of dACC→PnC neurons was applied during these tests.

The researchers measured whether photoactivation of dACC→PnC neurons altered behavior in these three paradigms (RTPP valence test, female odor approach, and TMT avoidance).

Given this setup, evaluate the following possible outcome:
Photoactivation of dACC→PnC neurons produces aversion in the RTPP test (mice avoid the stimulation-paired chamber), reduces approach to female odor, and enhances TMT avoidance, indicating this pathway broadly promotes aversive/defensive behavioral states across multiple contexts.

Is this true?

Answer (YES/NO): NO